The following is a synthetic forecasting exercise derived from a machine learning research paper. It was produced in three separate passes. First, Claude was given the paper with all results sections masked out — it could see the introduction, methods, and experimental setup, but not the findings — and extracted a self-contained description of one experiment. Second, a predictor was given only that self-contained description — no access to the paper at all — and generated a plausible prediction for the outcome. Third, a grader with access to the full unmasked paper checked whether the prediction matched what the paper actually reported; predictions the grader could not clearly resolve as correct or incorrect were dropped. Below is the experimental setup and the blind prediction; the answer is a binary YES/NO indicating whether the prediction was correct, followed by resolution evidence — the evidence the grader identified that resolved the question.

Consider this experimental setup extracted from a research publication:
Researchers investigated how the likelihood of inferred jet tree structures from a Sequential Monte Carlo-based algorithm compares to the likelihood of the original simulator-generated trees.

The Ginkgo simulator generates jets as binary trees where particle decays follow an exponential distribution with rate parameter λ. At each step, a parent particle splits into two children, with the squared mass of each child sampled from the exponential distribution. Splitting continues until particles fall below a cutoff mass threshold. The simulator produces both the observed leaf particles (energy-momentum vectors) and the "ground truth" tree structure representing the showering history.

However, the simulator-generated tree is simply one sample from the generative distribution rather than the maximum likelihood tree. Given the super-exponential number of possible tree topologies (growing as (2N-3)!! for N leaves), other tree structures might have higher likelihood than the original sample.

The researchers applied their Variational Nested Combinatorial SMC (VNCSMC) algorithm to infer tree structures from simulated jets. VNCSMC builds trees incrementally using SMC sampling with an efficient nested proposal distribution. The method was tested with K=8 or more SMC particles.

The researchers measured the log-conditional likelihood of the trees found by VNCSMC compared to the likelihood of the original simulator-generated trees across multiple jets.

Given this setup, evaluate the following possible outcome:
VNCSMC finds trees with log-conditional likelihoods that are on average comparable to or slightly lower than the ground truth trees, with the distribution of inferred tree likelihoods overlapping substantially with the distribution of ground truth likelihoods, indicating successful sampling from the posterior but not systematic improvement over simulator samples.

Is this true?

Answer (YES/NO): NO